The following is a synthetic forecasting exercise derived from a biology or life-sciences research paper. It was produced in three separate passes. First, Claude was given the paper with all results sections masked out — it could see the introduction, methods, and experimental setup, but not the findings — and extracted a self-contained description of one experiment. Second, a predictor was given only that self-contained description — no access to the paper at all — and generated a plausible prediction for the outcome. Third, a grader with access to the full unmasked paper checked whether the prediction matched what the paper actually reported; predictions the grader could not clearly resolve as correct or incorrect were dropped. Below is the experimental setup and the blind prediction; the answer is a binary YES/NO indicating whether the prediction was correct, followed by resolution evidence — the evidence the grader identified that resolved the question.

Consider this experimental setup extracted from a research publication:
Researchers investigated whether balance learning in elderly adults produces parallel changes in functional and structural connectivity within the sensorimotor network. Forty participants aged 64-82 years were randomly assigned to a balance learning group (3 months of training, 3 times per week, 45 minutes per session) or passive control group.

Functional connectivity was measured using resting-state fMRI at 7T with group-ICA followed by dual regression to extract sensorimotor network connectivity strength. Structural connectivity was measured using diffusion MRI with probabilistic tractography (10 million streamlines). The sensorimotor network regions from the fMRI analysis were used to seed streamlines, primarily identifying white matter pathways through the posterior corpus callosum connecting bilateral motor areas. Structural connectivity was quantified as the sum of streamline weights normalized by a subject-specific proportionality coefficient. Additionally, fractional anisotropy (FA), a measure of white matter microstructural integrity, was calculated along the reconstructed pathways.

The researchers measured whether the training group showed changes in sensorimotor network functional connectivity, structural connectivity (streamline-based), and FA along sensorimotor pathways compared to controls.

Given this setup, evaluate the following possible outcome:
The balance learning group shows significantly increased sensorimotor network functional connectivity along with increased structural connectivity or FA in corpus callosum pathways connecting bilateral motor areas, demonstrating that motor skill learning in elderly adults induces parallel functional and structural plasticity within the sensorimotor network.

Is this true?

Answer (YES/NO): NO